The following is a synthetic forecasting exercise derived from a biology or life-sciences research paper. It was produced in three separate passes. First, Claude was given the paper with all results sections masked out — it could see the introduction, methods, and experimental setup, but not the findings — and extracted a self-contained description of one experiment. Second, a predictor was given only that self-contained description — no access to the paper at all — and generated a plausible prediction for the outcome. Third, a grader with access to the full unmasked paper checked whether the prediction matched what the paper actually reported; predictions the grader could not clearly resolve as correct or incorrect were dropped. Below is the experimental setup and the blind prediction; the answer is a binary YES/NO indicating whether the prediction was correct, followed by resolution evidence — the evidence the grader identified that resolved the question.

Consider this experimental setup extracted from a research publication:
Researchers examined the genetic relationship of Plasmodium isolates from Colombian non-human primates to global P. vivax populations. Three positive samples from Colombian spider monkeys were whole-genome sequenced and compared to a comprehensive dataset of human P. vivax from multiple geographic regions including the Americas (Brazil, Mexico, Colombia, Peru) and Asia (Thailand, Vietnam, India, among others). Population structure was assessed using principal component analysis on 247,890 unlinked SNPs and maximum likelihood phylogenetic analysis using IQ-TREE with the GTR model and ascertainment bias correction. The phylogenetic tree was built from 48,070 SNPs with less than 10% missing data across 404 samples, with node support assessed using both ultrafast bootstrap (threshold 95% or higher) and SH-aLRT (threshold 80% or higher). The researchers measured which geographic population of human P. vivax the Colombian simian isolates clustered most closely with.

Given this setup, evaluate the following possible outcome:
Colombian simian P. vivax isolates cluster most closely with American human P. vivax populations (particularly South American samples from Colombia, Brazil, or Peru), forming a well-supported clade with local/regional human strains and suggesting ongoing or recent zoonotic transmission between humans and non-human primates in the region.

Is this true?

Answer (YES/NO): NO